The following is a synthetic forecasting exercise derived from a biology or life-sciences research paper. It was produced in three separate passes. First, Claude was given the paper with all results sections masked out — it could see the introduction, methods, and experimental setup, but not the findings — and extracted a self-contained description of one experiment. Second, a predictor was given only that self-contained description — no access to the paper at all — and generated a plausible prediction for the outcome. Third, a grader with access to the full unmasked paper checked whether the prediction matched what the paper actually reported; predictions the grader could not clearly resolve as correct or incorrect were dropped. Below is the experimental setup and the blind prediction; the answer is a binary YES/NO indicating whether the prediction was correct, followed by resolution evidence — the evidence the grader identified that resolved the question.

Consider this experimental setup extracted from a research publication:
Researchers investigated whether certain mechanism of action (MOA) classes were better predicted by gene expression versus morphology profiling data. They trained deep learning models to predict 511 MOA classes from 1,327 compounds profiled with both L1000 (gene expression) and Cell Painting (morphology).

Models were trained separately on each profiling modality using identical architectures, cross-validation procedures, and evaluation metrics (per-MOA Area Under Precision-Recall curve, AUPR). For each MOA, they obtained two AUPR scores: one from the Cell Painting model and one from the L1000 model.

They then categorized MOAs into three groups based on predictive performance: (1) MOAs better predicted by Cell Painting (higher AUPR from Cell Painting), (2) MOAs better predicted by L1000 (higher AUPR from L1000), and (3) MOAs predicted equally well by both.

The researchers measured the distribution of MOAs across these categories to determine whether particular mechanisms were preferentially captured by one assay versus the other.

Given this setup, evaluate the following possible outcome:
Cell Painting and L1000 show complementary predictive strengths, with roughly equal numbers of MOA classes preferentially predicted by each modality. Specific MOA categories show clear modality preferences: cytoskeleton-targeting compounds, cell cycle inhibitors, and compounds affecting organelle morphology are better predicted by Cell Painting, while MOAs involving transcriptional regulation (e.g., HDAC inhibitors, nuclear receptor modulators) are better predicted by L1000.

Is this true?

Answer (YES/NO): NO